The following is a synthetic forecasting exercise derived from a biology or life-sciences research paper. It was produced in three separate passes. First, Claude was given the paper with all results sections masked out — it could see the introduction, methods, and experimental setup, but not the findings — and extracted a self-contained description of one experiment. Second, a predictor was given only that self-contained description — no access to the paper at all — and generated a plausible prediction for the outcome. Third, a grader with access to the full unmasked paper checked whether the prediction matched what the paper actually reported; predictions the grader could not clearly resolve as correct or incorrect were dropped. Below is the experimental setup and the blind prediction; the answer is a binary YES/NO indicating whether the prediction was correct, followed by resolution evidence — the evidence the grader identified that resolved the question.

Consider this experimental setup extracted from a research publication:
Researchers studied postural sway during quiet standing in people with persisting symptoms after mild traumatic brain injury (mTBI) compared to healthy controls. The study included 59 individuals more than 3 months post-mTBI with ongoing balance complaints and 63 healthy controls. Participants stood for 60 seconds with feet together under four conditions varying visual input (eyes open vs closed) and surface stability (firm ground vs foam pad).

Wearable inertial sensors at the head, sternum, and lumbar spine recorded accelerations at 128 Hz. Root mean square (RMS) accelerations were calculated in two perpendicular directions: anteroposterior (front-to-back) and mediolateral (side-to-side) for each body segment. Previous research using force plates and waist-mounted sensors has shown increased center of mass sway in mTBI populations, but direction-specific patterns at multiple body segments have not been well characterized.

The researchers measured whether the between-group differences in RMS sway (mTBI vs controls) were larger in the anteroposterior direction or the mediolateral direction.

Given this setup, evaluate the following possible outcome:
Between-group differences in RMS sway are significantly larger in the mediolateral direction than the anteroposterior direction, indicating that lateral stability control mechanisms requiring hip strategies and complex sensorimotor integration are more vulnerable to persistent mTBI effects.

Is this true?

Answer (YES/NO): YES